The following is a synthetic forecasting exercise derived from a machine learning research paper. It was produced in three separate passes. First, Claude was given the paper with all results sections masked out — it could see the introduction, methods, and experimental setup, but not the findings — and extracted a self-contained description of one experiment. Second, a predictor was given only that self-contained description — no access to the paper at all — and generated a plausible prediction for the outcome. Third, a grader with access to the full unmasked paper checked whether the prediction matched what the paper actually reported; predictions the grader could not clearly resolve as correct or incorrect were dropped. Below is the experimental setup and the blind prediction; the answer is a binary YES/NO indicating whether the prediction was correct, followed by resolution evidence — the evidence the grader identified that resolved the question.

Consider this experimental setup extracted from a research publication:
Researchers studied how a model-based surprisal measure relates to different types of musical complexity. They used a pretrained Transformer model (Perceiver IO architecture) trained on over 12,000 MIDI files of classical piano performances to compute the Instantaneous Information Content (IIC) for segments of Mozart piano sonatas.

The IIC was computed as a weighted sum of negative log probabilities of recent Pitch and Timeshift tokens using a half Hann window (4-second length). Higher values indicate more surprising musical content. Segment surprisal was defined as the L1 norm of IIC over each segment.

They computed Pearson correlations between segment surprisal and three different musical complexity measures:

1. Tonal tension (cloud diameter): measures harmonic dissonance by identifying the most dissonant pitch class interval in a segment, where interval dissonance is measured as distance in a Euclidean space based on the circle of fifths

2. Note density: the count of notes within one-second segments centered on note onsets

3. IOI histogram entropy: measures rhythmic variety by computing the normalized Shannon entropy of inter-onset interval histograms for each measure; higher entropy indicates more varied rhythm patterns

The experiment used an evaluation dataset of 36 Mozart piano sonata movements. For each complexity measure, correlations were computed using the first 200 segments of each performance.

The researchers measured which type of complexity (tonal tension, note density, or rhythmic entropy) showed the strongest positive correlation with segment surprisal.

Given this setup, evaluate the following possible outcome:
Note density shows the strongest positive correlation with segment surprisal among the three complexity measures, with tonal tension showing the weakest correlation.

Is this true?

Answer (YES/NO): NO